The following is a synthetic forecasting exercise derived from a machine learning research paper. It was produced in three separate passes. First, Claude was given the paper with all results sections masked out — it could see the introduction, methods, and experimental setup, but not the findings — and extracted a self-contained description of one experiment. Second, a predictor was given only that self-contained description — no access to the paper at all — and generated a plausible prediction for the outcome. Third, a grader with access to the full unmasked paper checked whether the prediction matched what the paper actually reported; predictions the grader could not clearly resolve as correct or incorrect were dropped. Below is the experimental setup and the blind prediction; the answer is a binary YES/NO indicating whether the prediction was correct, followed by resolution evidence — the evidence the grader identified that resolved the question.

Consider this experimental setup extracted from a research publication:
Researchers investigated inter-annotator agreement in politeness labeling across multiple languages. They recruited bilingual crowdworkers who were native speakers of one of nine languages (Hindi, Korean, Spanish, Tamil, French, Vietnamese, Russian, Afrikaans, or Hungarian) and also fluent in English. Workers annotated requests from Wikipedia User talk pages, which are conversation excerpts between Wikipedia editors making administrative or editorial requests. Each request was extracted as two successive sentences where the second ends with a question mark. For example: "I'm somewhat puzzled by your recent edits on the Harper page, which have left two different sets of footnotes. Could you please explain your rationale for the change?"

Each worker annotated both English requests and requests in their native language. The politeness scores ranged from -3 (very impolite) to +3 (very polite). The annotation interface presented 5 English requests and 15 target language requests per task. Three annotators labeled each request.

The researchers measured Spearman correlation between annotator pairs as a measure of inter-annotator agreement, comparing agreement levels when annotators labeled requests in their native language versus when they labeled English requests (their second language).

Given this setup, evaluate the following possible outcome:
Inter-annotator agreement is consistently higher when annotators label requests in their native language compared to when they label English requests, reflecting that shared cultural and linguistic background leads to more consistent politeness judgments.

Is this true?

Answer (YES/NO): NO